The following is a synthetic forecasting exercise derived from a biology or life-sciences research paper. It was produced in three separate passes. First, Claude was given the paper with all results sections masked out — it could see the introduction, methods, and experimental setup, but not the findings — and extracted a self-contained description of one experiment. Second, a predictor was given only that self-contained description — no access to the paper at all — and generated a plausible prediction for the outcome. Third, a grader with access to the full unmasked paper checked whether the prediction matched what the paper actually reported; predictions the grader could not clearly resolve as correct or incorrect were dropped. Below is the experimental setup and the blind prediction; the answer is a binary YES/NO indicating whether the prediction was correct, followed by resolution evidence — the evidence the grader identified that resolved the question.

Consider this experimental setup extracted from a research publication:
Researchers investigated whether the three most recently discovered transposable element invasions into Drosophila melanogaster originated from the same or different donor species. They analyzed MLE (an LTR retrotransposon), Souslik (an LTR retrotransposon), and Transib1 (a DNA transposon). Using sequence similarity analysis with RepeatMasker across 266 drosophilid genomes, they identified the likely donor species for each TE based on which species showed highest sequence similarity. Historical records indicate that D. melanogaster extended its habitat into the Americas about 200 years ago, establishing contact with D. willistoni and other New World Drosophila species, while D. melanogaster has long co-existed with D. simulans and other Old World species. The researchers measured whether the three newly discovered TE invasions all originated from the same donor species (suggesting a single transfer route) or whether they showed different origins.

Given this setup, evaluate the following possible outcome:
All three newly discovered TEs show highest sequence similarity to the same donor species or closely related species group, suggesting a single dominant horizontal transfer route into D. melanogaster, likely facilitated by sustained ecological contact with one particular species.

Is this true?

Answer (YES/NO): NO